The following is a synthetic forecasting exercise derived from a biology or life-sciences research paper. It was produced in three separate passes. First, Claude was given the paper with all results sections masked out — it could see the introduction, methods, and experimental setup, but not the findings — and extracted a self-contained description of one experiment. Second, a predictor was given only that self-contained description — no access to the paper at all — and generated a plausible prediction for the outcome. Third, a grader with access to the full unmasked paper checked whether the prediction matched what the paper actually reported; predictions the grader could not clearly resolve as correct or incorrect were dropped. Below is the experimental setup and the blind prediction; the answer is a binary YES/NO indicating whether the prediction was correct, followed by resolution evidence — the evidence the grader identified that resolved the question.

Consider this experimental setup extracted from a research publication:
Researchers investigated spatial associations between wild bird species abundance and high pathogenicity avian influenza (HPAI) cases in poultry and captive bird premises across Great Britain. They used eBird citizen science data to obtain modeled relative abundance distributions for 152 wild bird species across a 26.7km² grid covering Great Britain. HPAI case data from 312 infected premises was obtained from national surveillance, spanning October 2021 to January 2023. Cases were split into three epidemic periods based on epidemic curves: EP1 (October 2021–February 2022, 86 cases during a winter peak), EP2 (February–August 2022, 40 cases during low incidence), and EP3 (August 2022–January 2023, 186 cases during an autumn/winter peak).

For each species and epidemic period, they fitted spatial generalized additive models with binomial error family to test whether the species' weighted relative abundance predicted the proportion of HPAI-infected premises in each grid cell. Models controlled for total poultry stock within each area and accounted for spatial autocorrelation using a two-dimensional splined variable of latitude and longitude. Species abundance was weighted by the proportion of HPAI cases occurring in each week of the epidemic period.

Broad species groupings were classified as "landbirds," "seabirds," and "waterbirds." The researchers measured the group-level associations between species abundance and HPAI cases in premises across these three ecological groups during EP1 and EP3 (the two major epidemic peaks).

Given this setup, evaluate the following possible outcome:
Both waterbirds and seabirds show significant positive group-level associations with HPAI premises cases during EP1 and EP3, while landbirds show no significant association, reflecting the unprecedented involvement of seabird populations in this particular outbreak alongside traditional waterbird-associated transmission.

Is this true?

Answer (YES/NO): NO